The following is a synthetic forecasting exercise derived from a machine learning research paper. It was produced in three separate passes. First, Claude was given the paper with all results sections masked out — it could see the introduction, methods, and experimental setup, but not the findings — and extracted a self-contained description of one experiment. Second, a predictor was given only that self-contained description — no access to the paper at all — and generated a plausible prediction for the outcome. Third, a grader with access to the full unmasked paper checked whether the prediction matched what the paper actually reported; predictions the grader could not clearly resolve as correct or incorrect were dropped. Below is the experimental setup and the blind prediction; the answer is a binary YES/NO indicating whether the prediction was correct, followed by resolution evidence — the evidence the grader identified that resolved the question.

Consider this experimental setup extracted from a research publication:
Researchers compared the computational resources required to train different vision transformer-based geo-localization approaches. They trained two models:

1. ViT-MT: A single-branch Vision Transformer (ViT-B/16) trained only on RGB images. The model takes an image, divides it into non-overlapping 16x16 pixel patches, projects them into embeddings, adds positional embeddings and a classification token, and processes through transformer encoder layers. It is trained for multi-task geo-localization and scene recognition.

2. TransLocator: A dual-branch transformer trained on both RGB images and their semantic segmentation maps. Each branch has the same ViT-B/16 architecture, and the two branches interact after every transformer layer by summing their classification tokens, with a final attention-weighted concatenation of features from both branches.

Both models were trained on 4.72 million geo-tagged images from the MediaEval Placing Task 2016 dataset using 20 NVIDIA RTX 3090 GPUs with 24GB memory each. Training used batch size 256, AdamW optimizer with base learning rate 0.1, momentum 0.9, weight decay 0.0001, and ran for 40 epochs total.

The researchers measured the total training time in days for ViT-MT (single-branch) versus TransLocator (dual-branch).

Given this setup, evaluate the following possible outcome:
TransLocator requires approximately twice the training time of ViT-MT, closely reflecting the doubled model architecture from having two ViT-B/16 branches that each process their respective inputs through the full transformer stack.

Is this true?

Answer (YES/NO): NO